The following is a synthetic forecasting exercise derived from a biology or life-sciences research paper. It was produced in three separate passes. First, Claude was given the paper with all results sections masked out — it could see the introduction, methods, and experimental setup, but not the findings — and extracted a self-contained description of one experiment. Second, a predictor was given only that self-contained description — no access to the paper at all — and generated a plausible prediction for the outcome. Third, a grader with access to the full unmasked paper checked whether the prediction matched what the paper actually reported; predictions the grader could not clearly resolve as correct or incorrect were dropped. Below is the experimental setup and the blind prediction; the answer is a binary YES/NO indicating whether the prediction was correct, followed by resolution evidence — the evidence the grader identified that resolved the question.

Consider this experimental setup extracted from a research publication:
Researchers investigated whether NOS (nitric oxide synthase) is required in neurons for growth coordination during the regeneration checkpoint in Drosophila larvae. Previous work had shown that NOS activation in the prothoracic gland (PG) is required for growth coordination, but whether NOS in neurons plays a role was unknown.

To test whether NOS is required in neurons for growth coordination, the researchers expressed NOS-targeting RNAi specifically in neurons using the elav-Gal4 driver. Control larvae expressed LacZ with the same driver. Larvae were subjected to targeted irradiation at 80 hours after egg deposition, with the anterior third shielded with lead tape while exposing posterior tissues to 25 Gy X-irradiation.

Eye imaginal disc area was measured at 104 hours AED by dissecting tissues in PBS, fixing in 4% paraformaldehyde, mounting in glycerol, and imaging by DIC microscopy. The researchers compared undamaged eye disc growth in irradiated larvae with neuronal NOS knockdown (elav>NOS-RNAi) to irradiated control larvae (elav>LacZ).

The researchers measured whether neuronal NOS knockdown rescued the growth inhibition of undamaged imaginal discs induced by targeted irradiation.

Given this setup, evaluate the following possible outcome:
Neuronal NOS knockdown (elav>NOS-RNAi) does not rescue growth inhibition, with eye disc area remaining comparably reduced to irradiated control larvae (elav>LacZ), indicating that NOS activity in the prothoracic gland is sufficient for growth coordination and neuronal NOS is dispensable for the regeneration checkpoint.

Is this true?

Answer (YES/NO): YES